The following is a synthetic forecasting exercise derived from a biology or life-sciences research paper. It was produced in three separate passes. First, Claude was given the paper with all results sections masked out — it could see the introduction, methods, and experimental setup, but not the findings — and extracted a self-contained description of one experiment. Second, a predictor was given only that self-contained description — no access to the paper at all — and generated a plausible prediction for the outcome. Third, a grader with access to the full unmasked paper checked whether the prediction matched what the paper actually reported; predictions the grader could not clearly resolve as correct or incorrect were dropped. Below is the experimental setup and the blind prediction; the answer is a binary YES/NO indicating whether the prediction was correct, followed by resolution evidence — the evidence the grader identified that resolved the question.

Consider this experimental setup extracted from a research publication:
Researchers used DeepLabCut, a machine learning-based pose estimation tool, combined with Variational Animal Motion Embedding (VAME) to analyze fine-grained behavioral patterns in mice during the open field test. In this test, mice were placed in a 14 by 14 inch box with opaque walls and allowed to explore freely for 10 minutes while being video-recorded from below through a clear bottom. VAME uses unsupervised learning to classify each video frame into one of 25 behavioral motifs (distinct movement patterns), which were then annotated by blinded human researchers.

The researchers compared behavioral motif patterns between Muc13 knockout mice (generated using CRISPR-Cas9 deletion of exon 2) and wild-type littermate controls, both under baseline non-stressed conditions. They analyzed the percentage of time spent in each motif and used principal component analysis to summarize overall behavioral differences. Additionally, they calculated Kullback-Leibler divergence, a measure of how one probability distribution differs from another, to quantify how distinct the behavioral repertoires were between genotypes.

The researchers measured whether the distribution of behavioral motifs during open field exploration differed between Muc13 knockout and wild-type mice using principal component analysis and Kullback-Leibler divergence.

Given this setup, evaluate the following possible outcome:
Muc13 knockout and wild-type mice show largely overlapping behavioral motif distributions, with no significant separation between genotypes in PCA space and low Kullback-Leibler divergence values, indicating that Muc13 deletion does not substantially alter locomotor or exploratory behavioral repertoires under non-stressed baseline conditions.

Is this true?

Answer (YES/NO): NO